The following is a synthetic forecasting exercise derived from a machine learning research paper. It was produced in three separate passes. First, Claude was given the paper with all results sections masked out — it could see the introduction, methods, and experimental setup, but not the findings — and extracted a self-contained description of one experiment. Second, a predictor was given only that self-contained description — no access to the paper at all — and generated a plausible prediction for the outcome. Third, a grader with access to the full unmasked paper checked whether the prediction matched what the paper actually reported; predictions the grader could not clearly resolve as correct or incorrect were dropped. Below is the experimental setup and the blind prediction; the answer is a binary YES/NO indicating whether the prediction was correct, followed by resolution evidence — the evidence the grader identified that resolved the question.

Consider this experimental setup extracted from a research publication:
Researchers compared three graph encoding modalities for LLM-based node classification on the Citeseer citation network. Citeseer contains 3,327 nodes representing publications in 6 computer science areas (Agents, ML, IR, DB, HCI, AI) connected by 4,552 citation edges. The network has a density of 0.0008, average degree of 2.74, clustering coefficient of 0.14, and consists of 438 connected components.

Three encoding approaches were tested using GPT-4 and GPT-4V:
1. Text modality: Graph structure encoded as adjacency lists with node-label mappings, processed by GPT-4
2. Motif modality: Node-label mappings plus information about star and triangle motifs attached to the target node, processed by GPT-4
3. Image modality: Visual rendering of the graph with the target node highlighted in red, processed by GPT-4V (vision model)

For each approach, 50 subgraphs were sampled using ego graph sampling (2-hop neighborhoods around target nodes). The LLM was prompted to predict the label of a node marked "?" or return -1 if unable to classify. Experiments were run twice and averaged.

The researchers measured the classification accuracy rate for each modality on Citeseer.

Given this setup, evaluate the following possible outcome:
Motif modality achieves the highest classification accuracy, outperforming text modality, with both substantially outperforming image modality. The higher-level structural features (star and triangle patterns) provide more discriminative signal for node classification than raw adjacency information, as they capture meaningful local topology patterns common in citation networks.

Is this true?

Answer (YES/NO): NO